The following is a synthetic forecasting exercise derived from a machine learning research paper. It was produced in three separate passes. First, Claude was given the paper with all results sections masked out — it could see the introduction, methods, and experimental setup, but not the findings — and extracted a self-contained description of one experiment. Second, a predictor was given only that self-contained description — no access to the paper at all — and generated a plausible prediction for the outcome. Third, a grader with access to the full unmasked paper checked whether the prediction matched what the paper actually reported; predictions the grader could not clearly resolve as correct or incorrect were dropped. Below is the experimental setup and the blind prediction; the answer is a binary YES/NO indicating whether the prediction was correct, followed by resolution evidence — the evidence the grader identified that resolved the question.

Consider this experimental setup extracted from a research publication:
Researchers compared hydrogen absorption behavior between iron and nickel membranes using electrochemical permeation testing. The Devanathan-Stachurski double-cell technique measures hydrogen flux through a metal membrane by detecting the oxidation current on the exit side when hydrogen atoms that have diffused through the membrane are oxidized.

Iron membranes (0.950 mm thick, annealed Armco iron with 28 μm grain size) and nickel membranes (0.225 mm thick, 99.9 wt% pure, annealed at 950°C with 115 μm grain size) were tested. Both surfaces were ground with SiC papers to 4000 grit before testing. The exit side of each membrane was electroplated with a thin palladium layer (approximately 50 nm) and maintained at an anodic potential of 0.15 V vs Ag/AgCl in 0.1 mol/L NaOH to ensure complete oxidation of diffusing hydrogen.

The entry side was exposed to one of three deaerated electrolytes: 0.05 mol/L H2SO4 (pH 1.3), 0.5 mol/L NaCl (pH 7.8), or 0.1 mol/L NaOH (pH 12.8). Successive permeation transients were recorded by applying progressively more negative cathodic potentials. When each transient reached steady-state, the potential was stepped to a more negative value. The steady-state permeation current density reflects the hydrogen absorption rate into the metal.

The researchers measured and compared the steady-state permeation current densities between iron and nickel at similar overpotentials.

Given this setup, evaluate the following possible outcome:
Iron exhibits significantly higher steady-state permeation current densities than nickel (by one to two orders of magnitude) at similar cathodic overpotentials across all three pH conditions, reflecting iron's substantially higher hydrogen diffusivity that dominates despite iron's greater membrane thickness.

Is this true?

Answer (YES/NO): YES